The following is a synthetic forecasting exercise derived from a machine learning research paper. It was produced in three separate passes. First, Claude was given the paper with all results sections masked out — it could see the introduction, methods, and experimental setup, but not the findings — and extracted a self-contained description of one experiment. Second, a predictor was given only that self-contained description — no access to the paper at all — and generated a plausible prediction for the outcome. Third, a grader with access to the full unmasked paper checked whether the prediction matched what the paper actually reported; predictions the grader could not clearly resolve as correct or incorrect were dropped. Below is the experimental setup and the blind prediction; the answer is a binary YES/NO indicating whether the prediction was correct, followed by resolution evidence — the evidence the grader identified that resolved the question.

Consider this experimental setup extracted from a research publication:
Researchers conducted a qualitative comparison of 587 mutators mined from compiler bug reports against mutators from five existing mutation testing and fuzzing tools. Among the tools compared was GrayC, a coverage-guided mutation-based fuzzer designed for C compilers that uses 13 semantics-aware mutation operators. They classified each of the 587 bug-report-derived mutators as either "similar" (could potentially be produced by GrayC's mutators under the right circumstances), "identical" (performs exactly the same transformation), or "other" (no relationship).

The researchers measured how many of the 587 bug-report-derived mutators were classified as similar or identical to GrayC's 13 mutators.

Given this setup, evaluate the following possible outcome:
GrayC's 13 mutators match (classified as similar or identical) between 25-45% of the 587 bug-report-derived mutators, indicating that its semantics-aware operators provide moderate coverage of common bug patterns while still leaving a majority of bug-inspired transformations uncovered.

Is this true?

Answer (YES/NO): NO